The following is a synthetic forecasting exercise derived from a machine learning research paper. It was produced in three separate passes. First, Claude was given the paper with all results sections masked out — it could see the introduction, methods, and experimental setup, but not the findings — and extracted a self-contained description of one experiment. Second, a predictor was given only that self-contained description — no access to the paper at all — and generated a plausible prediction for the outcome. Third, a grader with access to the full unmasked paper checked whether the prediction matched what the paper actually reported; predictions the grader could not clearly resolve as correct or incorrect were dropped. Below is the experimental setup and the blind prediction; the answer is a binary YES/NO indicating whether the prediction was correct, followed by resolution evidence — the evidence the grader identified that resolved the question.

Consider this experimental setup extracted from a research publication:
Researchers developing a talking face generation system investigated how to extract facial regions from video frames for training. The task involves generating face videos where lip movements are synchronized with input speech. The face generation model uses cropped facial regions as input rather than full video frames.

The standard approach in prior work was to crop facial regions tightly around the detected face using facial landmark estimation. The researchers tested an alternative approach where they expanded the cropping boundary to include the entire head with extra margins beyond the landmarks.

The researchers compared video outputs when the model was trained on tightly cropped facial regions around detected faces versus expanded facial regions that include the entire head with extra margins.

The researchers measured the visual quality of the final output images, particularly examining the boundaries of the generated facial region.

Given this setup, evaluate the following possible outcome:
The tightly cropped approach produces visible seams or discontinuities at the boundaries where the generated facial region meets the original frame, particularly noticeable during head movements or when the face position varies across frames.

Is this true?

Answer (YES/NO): NO